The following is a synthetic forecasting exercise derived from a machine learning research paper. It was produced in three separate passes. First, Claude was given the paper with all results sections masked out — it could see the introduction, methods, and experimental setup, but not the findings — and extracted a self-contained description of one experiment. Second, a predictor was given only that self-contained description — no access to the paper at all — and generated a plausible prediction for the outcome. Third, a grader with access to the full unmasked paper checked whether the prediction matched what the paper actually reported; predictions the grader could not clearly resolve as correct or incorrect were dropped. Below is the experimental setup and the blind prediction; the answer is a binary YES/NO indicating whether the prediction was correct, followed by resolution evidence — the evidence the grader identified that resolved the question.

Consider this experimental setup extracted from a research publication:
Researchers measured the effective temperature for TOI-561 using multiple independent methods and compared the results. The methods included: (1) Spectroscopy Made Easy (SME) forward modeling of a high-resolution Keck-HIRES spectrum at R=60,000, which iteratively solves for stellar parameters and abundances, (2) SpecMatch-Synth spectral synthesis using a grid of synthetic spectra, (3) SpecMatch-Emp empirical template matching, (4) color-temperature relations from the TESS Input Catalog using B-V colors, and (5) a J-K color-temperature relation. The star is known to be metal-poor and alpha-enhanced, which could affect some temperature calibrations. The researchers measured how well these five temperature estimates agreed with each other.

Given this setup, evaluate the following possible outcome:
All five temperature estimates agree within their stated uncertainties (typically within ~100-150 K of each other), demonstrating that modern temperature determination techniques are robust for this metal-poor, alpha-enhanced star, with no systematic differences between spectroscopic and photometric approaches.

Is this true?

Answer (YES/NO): NO